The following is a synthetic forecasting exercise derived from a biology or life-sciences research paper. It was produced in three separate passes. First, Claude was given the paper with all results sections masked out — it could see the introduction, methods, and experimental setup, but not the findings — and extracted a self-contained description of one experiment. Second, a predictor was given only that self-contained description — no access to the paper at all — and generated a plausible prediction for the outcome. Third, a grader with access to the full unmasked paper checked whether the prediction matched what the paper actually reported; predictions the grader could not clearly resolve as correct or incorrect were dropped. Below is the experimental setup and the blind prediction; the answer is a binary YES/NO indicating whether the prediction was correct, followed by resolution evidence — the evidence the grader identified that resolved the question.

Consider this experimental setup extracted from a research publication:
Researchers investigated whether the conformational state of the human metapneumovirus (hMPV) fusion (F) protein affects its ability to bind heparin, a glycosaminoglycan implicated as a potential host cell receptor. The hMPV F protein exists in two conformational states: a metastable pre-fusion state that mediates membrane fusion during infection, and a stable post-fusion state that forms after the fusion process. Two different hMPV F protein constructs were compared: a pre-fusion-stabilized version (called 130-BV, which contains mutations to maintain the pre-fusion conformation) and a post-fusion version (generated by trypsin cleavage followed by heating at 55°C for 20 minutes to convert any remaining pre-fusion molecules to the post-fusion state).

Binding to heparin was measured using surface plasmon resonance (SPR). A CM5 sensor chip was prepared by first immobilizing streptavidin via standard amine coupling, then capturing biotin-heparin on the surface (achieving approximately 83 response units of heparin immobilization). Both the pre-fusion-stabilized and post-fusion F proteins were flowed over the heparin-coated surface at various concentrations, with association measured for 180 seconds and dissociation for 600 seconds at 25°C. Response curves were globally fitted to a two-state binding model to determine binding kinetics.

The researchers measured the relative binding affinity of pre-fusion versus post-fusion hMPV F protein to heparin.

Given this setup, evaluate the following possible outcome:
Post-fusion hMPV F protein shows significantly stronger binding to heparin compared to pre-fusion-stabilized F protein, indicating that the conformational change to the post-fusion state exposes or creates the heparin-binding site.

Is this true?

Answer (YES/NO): NO